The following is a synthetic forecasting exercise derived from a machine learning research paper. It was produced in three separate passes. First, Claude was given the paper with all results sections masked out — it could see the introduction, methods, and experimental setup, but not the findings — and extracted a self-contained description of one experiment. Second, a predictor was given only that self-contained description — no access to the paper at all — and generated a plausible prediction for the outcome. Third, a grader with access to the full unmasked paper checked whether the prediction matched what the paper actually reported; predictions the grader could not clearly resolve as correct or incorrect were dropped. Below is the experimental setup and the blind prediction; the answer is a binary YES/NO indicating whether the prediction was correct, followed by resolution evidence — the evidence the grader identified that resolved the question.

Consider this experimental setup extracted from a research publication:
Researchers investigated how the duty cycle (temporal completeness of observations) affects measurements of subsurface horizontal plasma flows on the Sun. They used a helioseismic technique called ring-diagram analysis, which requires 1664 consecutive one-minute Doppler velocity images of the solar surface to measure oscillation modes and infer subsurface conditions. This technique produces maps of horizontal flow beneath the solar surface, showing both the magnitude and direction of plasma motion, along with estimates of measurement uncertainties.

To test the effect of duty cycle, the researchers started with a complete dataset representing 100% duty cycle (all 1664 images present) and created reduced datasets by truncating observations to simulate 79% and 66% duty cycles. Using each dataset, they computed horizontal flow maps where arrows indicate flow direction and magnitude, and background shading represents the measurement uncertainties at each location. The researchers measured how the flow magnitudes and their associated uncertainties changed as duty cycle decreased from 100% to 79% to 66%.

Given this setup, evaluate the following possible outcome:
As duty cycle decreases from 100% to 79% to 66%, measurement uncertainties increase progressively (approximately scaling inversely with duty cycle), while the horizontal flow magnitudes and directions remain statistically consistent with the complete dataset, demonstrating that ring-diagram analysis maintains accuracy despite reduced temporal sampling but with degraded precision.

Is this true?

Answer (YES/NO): NO